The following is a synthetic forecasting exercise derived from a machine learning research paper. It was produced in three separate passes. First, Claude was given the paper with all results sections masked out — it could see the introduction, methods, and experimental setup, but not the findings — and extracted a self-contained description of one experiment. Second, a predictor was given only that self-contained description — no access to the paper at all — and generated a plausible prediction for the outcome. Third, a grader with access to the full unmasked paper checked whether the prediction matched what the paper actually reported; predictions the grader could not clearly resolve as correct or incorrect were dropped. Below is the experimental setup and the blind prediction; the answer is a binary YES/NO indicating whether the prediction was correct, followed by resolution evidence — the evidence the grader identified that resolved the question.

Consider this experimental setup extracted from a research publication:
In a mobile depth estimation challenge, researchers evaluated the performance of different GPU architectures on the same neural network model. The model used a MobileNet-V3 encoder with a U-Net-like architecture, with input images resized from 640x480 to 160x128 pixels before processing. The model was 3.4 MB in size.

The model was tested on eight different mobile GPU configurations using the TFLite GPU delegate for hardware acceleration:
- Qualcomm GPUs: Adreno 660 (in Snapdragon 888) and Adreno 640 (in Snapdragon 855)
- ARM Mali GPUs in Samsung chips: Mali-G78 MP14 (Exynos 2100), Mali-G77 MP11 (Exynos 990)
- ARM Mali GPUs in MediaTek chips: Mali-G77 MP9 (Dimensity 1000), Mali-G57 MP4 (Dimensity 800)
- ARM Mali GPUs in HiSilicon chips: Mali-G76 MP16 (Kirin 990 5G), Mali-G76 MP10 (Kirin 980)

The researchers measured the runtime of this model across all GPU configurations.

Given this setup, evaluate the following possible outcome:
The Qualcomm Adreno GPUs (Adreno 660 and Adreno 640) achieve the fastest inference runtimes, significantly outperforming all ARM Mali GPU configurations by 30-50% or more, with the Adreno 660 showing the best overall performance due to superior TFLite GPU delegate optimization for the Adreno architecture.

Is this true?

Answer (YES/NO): NO